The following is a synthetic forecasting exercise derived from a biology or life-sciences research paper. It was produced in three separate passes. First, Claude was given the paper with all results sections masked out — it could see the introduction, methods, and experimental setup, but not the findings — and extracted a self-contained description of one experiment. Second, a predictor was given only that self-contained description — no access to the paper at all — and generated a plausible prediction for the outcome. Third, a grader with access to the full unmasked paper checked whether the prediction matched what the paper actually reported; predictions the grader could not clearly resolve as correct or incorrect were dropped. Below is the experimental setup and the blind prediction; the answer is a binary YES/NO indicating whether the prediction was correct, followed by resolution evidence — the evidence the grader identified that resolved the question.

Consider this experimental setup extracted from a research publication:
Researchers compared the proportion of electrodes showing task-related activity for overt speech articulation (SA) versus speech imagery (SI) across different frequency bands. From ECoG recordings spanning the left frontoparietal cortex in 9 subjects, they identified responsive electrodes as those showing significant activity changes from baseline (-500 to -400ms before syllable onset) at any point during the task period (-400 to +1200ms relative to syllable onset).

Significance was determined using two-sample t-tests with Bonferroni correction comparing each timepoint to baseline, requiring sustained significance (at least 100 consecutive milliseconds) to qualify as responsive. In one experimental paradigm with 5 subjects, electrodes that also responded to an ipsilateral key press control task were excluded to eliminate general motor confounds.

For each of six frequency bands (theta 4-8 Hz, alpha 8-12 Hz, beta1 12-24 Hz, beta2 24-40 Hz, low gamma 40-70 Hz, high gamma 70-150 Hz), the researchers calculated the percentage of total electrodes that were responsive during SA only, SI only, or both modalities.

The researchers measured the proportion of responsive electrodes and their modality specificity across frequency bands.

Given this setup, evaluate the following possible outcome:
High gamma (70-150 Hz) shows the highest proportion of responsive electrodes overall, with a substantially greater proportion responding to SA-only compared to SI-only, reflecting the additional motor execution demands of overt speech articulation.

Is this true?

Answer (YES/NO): NO